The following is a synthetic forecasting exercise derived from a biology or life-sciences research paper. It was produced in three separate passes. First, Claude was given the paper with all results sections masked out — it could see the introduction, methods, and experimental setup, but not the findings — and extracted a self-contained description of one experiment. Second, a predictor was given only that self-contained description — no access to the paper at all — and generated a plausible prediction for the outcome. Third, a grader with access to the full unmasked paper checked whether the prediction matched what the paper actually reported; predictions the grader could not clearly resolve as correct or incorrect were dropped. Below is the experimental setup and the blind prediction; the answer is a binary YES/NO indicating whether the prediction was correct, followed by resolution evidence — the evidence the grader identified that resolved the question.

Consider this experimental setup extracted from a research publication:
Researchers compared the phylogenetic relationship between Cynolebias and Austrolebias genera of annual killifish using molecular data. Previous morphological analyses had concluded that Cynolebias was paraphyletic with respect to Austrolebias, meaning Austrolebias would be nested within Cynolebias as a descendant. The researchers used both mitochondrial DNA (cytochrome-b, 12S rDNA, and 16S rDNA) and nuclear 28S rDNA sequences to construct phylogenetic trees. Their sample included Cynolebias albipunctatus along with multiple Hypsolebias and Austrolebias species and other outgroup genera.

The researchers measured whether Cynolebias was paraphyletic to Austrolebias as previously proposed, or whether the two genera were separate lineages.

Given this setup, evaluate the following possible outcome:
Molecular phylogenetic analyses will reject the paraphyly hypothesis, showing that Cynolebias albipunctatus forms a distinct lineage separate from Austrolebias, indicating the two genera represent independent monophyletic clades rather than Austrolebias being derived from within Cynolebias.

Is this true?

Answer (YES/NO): NO